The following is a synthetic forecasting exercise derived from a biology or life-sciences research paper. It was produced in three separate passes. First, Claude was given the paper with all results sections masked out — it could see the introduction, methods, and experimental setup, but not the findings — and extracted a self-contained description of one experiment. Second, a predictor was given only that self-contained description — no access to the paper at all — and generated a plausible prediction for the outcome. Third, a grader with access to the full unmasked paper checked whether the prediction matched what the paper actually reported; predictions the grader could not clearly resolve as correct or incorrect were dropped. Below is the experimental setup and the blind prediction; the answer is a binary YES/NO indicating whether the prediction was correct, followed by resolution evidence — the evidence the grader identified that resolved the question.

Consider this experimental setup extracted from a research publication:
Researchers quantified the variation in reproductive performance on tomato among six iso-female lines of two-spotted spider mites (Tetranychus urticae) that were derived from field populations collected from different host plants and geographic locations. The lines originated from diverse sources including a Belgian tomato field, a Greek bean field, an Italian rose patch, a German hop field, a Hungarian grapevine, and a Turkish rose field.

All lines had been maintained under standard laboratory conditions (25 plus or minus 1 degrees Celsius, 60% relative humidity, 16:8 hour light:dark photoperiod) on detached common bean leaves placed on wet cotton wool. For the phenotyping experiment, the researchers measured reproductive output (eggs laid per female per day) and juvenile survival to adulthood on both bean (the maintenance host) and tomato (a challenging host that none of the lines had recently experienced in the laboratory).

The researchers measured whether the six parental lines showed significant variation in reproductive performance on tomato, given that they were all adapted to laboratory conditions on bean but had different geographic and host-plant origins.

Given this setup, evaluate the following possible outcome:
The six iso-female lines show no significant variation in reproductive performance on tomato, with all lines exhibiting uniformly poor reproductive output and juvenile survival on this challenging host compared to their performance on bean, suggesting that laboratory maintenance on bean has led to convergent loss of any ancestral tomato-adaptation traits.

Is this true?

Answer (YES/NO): NO